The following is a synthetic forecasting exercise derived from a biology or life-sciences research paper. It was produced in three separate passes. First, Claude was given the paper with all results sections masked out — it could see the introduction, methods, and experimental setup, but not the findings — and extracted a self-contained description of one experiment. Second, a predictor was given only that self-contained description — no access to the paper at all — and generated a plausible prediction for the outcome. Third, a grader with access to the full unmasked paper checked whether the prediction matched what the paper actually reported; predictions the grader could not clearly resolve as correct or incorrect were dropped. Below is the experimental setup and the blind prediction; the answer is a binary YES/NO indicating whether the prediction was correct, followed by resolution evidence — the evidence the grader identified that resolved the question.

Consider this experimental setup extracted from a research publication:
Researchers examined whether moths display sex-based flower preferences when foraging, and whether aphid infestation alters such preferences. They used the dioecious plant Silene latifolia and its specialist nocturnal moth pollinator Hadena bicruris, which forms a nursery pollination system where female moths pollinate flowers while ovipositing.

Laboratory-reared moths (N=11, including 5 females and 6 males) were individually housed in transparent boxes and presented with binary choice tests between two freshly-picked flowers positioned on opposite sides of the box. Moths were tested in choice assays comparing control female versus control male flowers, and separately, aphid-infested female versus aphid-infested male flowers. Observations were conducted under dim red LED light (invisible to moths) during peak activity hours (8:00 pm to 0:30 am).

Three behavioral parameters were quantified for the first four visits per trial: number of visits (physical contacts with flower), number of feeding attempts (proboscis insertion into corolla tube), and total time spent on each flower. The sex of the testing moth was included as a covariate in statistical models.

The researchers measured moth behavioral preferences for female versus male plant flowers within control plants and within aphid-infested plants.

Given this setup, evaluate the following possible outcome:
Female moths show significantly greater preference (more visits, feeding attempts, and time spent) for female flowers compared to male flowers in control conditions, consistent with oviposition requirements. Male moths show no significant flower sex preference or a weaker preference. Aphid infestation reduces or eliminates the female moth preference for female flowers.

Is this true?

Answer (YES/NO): NO